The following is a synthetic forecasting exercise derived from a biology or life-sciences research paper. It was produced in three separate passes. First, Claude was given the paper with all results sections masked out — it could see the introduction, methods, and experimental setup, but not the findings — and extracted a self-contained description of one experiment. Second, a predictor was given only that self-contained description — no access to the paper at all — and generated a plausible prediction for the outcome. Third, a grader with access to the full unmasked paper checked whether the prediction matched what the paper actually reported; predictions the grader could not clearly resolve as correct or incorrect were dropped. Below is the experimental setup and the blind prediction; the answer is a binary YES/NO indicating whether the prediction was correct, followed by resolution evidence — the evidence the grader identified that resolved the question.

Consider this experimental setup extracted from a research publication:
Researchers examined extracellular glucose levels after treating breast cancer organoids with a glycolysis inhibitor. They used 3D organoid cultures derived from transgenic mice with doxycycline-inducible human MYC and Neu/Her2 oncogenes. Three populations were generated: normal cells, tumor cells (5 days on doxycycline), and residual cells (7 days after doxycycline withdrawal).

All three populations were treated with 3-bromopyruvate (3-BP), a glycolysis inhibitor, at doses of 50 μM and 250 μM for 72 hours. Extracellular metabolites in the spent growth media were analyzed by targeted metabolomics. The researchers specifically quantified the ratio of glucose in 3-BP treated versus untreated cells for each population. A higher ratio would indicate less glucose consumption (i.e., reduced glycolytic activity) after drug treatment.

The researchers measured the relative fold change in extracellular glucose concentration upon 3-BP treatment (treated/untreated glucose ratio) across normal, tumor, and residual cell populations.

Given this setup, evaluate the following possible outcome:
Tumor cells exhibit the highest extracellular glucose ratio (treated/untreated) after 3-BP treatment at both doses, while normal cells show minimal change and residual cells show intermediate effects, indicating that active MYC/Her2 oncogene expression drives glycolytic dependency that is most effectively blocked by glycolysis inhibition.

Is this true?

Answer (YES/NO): NO